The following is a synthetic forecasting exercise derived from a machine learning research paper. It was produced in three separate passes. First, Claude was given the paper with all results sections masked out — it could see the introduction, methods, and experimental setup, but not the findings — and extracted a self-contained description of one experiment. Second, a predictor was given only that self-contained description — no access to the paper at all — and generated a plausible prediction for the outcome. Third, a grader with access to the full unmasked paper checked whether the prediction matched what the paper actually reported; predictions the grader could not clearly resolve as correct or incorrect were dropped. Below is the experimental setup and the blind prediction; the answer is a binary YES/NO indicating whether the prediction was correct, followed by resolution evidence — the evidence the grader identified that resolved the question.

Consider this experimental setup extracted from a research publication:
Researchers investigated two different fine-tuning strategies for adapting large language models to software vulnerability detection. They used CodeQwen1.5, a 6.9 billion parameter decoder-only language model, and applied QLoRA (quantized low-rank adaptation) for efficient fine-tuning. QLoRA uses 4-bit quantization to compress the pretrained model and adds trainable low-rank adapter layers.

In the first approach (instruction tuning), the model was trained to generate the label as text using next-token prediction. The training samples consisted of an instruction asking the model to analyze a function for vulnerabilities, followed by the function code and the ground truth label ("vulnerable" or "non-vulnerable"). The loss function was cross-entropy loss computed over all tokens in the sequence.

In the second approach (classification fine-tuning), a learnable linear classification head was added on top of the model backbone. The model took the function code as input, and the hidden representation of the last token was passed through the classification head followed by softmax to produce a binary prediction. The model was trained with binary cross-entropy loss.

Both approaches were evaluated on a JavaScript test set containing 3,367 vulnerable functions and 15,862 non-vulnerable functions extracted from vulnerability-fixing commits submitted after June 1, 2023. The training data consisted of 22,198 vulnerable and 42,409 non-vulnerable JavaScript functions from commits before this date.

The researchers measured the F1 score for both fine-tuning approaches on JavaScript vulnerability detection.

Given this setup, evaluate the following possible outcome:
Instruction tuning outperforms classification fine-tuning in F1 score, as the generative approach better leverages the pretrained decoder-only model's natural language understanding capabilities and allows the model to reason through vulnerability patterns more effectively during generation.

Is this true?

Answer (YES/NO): NO